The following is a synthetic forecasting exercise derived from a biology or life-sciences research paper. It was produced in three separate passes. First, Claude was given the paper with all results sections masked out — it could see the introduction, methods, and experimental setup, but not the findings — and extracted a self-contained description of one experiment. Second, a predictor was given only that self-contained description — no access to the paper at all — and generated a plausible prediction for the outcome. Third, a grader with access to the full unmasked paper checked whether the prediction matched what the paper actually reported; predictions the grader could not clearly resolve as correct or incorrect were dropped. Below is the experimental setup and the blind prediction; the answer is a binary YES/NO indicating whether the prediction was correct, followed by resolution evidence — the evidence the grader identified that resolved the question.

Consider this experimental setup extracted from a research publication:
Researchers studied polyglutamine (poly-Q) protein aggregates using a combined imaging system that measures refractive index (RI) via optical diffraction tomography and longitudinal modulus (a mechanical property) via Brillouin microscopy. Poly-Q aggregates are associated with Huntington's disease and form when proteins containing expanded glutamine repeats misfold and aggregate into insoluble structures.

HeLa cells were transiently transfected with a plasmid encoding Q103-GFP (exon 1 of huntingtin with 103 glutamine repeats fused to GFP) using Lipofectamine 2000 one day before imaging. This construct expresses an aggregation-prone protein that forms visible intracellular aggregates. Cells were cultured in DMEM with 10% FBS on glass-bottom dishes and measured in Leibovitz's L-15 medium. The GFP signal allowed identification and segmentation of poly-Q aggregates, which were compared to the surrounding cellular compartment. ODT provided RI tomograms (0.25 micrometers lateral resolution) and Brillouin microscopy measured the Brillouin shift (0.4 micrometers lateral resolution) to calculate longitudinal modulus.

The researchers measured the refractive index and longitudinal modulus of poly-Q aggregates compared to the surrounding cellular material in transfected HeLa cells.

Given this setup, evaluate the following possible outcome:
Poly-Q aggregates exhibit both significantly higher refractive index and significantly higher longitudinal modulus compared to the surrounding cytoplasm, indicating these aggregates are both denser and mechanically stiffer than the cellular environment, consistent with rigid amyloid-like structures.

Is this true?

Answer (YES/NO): YES